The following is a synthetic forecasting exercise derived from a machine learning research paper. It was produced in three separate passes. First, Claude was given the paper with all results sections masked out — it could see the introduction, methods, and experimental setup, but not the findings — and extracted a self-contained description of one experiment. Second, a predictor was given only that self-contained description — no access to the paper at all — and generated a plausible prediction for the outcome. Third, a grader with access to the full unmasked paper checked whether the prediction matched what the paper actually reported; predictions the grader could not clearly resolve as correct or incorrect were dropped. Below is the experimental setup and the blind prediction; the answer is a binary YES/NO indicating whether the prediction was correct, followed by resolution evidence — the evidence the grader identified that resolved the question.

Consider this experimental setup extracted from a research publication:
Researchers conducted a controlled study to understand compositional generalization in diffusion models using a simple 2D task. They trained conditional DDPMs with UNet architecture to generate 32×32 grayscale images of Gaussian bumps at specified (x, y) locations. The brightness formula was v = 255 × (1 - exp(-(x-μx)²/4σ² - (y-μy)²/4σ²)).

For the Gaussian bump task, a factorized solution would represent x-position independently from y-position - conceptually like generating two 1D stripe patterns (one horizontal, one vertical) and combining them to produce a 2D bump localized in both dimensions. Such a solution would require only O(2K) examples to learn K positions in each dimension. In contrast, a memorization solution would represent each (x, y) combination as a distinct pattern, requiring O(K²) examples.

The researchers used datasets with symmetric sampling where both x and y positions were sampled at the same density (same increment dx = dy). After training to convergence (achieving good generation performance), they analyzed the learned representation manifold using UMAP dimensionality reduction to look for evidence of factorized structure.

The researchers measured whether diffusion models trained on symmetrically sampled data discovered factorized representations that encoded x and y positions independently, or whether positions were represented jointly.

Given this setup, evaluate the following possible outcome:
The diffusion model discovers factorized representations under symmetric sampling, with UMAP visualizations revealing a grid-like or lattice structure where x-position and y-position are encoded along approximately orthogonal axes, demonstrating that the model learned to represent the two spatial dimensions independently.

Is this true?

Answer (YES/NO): NO